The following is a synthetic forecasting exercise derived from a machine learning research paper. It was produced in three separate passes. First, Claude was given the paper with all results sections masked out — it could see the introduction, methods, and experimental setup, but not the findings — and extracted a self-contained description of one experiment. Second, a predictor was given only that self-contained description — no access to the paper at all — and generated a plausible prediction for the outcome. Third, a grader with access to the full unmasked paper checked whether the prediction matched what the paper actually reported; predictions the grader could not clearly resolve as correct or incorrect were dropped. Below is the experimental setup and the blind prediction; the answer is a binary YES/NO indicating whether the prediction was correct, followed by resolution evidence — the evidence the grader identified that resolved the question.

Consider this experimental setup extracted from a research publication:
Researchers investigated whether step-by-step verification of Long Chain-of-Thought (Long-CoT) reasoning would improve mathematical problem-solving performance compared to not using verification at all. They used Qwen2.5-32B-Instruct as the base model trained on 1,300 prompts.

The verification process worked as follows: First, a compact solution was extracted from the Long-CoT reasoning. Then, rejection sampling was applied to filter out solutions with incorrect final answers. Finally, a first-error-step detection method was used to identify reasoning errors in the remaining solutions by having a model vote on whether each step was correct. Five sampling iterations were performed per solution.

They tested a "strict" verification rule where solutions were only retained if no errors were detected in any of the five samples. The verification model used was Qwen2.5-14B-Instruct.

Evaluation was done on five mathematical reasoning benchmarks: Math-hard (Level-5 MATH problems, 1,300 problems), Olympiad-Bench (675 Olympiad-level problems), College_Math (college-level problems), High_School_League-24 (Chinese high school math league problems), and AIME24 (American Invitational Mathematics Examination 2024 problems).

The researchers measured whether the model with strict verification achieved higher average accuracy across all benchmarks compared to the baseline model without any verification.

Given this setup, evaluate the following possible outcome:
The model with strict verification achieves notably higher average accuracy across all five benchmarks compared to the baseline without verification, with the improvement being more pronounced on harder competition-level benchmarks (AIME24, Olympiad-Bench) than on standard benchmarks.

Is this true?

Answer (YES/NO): NO